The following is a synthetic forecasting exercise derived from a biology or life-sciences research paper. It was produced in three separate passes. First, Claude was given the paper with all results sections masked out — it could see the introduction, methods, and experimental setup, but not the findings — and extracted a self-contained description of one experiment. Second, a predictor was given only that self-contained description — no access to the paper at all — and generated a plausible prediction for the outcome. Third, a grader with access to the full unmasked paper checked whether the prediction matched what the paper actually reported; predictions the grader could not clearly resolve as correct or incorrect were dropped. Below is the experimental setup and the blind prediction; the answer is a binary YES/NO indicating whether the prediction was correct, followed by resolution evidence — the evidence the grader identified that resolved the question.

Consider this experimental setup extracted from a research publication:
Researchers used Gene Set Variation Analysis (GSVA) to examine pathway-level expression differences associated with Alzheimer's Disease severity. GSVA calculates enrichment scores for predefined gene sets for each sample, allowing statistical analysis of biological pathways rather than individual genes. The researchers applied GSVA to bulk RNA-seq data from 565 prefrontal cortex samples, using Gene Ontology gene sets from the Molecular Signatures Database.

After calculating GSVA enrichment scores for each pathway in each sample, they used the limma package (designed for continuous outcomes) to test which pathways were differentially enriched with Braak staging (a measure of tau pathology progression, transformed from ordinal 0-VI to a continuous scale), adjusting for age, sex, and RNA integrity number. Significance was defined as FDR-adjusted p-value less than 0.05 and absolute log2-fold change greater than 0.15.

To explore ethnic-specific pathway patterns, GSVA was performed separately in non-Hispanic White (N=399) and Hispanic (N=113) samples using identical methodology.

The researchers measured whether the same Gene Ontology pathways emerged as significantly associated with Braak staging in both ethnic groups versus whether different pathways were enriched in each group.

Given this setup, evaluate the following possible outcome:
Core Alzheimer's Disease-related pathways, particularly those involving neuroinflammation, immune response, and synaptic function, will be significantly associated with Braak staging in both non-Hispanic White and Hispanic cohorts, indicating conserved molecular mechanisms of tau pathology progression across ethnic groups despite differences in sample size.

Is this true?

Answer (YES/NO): YES